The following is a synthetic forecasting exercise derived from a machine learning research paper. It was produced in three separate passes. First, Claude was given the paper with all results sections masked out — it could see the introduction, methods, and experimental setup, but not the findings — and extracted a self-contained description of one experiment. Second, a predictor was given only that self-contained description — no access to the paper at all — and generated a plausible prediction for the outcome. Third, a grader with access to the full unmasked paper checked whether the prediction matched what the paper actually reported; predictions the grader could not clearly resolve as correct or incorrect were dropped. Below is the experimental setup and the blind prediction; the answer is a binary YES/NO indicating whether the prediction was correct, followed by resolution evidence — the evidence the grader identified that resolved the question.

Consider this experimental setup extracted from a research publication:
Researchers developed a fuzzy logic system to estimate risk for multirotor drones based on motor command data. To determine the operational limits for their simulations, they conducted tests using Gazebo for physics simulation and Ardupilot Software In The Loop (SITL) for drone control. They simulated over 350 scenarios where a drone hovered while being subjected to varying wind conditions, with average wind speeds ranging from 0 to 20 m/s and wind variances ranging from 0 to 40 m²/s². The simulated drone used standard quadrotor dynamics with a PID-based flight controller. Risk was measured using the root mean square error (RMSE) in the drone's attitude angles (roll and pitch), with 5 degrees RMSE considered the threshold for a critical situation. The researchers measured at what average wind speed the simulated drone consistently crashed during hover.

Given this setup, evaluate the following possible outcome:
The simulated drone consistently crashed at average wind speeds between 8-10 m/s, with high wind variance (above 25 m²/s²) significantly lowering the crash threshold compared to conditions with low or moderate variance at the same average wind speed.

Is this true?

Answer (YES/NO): NO